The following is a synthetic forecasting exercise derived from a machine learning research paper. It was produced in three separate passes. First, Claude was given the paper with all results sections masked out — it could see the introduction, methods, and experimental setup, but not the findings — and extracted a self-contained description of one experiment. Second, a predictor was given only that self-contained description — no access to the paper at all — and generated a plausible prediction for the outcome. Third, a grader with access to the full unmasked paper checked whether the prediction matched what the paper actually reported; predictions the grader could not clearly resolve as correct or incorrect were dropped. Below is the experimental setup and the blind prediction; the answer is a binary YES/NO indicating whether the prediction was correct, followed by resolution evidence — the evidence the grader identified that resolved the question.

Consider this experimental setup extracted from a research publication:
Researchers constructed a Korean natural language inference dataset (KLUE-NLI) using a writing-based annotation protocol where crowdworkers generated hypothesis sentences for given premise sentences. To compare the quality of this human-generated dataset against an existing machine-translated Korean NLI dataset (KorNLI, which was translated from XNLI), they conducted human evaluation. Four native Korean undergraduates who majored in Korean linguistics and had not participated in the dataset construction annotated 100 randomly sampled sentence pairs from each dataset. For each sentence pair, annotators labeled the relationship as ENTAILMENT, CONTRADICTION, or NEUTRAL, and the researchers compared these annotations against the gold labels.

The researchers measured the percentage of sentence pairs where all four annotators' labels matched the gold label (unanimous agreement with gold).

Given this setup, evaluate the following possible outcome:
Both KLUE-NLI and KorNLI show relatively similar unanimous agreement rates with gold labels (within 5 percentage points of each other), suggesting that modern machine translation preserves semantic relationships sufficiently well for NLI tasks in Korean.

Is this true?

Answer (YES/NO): NO